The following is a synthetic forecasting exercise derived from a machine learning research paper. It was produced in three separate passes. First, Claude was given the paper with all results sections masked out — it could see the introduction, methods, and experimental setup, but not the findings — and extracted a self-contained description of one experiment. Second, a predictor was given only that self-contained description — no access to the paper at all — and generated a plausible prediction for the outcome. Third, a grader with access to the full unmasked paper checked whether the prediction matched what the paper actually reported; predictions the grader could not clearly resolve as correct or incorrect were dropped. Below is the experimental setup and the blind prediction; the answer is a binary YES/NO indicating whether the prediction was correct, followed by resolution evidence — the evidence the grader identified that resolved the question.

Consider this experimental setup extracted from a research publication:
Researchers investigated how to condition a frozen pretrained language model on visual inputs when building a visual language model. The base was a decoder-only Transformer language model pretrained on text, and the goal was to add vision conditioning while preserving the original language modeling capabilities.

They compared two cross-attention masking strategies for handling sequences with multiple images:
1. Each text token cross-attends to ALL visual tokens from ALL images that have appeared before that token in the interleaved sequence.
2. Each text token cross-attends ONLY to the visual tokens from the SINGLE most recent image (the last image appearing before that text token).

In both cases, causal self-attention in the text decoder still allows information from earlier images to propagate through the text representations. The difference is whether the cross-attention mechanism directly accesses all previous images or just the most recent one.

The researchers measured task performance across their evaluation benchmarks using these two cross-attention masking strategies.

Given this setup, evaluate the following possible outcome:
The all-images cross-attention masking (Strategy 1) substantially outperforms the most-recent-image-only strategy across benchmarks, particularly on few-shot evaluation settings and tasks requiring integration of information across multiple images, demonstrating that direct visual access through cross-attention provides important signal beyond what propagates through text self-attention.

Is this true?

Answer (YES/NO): NO